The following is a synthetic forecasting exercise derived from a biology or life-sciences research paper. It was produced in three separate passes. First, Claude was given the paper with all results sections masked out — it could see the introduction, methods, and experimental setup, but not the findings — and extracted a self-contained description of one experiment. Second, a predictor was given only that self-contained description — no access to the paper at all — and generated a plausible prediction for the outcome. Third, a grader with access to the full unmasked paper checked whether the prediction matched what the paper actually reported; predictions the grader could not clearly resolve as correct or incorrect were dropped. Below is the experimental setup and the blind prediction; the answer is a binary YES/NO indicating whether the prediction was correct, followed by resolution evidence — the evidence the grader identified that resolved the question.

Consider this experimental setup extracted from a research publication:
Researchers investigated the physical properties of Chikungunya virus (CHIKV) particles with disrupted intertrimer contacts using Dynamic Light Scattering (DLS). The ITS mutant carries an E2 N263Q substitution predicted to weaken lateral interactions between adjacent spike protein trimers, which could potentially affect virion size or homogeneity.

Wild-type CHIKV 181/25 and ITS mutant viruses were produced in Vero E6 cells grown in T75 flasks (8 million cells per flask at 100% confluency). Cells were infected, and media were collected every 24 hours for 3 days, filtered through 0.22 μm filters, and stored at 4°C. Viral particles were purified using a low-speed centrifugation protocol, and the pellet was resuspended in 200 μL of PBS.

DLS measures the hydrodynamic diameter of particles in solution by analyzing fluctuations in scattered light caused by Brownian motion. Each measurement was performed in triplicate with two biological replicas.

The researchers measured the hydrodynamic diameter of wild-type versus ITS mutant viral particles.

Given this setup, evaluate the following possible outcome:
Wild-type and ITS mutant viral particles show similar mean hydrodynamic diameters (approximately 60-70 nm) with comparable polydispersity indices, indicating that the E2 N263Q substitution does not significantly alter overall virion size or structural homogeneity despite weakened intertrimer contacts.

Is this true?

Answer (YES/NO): NO